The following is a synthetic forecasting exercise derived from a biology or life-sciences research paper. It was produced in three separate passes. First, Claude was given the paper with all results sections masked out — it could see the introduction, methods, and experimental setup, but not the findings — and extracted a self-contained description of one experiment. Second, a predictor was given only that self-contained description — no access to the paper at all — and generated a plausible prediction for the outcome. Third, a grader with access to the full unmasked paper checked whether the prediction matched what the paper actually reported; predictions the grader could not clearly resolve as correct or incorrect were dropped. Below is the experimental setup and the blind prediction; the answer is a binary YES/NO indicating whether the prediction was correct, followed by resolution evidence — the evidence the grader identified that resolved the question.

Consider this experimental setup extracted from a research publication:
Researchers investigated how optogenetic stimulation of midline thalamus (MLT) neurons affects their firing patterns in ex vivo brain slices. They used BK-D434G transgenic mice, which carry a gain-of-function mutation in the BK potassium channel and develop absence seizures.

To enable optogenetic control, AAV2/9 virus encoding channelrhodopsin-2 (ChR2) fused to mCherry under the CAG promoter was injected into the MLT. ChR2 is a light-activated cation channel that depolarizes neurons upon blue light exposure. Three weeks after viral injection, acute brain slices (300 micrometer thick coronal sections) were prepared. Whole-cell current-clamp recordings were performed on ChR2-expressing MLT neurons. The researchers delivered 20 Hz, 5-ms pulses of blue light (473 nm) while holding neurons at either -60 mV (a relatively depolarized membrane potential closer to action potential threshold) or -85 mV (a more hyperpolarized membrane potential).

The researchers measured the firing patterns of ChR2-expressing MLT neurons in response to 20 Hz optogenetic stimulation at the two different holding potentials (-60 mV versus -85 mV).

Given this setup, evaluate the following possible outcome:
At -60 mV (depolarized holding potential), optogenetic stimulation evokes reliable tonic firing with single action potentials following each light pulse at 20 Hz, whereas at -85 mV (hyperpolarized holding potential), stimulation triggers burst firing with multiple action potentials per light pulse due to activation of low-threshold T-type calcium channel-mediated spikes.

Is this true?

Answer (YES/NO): NO